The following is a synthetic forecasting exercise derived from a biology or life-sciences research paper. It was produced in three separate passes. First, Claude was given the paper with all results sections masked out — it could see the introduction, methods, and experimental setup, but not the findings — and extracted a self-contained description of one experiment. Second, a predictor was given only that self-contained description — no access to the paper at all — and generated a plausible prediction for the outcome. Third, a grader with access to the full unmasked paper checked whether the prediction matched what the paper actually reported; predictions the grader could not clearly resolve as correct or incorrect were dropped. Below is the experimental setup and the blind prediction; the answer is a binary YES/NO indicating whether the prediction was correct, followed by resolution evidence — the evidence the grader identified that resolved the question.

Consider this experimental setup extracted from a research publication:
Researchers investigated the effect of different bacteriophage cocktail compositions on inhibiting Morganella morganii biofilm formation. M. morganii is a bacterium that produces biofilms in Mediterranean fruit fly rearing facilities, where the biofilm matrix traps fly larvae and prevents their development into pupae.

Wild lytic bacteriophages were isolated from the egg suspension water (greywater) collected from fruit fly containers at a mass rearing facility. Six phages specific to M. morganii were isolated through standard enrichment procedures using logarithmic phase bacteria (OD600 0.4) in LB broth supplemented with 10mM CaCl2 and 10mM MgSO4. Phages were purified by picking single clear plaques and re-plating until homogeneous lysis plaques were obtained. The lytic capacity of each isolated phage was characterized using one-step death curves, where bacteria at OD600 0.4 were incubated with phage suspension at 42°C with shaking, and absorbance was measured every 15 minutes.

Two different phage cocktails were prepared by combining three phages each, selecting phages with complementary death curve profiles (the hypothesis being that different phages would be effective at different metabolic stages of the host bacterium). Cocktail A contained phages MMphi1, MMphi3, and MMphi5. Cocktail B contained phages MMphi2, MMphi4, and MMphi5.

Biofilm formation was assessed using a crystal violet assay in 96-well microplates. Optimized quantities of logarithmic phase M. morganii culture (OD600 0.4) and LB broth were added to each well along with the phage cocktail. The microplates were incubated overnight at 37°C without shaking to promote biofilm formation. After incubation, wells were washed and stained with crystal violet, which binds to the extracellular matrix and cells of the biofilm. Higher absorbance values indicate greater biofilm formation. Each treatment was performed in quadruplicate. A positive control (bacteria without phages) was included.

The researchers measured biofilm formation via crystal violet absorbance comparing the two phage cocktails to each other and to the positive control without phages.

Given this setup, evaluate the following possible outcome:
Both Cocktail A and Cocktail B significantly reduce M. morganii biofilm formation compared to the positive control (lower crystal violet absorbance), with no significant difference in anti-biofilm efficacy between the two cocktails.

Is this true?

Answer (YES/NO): NO